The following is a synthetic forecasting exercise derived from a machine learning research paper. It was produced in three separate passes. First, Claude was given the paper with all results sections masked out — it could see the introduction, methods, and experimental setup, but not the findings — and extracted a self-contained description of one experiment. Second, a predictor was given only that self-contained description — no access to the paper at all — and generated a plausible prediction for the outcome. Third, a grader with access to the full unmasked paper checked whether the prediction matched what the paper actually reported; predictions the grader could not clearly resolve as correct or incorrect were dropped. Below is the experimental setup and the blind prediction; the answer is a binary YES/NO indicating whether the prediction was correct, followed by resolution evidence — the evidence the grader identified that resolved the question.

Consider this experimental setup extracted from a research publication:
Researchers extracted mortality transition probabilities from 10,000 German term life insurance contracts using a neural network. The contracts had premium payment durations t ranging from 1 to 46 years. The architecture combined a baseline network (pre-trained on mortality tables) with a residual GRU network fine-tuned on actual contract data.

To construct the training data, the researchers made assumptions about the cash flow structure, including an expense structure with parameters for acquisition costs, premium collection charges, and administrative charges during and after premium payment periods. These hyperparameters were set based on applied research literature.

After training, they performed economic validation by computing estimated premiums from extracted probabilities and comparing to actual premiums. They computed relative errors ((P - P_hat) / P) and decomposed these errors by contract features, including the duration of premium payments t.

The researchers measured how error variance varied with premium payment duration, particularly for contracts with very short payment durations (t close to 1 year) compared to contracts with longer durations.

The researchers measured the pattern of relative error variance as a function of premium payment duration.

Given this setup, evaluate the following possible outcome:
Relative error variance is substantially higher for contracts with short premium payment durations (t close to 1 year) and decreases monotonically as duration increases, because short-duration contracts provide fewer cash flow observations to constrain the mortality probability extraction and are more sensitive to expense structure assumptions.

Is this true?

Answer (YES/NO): NO